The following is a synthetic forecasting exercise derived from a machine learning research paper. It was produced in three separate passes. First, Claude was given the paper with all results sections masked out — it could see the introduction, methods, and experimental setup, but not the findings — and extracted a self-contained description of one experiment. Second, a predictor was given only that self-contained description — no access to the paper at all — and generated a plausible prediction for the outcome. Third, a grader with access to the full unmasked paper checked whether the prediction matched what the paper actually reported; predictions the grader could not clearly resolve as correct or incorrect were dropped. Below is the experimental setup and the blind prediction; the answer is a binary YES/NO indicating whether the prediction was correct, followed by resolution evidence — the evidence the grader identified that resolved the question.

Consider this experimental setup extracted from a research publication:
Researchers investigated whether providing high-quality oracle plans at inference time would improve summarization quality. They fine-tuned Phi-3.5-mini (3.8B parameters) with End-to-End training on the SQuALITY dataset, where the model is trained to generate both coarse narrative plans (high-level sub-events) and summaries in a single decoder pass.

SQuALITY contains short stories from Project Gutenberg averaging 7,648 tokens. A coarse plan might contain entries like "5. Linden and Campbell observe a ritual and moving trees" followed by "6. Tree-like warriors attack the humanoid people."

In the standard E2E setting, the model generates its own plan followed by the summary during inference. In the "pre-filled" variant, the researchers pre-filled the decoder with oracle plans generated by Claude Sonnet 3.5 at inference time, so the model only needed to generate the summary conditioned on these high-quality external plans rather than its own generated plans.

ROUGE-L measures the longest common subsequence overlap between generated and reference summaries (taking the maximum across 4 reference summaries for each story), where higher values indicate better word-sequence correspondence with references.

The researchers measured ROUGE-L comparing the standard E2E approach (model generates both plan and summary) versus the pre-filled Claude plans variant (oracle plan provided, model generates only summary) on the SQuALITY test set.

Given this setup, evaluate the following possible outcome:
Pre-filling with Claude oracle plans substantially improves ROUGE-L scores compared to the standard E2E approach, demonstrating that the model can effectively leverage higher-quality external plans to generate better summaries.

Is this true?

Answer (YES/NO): NO